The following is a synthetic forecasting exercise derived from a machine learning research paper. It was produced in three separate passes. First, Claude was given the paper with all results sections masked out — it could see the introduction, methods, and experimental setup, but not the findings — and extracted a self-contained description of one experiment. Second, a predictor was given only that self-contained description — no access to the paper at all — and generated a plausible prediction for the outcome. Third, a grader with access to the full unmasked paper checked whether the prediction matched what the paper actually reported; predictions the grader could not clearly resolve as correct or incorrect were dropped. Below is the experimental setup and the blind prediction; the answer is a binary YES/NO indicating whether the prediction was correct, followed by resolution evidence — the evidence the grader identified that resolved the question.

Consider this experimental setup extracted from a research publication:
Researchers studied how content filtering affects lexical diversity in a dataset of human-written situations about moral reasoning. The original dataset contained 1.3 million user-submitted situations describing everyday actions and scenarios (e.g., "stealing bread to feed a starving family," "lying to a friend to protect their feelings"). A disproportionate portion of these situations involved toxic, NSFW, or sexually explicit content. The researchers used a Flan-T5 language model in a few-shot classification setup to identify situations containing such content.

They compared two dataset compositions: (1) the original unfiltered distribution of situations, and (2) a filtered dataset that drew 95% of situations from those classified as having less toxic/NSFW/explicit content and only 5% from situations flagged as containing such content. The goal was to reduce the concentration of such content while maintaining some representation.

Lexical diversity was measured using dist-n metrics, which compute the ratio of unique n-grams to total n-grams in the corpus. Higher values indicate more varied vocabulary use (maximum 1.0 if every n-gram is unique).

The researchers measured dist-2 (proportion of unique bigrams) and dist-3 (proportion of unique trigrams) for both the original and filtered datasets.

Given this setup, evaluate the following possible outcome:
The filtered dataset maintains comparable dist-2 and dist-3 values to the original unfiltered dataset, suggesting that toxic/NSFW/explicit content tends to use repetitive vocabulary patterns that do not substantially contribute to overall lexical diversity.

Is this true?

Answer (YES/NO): NO